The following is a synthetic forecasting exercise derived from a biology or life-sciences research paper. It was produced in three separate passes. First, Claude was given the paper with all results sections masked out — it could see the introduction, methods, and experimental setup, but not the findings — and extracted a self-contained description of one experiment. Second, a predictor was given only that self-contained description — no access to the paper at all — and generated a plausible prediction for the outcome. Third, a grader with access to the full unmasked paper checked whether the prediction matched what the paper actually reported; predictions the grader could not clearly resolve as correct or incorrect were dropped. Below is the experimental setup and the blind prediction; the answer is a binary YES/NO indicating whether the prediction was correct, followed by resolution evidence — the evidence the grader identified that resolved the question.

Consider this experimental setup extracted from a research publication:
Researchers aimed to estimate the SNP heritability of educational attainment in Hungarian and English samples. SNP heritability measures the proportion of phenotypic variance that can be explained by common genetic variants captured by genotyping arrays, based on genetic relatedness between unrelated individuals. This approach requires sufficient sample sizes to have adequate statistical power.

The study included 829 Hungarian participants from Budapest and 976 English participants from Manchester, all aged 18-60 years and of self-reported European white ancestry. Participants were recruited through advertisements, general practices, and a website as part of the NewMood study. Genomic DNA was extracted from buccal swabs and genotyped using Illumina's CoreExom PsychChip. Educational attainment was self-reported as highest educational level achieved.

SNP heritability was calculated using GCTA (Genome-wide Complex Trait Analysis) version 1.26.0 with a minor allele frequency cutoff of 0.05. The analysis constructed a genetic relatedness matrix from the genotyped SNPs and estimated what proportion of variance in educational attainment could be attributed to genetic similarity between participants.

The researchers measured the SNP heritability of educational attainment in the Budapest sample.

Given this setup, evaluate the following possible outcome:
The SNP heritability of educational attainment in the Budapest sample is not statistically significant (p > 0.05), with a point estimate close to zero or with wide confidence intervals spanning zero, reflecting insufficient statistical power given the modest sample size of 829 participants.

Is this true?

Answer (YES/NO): NO